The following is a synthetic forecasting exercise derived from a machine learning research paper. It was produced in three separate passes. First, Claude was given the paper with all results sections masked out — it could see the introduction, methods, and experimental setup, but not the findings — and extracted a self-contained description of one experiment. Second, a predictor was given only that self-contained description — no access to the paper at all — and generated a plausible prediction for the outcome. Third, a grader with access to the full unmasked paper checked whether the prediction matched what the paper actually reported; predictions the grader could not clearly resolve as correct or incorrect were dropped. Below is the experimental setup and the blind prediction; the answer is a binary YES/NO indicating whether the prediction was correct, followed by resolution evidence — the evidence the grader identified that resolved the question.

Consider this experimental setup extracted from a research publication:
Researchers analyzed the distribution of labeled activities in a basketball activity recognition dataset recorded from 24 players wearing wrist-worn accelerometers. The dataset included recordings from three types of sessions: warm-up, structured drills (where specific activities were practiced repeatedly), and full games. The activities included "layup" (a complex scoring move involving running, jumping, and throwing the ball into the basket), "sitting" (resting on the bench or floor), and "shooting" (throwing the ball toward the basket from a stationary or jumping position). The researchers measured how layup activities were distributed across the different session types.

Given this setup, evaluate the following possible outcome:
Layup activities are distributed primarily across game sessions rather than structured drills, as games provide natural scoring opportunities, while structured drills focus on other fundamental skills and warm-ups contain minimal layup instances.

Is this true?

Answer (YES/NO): NO